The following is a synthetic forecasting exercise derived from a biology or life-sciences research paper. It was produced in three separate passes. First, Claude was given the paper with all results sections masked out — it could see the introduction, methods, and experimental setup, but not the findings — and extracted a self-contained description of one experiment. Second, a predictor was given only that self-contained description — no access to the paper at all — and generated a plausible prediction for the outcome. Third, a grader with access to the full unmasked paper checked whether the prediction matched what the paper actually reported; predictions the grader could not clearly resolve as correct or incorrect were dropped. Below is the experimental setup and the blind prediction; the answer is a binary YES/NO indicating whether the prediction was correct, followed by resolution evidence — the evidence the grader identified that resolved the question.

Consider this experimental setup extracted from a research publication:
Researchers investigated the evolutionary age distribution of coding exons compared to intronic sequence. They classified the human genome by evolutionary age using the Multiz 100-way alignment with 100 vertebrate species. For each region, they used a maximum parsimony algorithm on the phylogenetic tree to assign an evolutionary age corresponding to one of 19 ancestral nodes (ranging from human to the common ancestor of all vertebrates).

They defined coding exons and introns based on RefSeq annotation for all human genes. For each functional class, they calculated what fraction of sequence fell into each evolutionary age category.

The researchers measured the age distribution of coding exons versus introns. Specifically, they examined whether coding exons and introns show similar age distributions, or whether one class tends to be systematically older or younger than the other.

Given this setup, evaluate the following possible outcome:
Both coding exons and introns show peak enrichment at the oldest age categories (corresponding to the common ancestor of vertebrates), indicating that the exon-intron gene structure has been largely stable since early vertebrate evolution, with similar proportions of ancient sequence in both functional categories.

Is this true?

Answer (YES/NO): NO